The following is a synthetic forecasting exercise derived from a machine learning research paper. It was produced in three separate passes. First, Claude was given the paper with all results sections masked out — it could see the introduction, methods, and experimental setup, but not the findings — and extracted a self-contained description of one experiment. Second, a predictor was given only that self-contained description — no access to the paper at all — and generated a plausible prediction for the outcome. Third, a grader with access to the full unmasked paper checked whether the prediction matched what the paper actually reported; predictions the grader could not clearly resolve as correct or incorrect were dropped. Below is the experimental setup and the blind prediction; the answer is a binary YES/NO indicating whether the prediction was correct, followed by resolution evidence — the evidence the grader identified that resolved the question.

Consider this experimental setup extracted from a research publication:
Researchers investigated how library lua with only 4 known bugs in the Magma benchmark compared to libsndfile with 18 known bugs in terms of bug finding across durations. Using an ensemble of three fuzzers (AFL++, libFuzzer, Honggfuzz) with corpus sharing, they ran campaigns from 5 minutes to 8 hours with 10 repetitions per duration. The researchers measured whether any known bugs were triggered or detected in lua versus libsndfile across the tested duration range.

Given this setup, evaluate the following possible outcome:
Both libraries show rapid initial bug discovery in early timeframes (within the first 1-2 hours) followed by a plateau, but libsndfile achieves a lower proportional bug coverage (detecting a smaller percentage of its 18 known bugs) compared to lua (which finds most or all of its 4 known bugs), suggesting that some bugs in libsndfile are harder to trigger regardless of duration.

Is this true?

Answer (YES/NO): NO